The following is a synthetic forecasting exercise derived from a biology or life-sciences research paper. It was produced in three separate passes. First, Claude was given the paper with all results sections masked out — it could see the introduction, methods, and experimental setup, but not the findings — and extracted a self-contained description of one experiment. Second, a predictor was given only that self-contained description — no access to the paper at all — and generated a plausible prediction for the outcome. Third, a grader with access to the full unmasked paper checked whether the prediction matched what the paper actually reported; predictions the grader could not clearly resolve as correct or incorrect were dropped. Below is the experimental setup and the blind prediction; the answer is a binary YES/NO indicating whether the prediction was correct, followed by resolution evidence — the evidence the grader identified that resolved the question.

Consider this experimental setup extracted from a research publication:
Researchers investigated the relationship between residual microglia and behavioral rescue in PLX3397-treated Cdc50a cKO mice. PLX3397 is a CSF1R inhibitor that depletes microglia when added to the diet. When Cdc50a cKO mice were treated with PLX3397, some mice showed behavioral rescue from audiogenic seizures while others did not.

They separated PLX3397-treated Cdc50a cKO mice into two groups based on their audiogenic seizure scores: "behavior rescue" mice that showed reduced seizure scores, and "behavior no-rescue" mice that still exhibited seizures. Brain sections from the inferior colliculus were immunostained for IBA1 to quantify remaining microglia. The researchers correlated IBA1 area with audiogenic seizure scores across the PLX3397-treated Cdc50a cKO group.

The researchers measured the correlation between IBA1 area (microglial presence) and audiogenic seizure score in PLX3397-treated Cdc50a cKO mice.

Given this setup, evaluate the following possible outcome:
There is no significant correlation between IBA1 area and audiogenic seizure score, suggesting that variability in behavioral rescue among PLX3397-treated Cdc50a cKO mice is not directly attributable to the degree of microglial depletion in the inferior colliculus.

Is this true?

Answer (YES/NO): NO